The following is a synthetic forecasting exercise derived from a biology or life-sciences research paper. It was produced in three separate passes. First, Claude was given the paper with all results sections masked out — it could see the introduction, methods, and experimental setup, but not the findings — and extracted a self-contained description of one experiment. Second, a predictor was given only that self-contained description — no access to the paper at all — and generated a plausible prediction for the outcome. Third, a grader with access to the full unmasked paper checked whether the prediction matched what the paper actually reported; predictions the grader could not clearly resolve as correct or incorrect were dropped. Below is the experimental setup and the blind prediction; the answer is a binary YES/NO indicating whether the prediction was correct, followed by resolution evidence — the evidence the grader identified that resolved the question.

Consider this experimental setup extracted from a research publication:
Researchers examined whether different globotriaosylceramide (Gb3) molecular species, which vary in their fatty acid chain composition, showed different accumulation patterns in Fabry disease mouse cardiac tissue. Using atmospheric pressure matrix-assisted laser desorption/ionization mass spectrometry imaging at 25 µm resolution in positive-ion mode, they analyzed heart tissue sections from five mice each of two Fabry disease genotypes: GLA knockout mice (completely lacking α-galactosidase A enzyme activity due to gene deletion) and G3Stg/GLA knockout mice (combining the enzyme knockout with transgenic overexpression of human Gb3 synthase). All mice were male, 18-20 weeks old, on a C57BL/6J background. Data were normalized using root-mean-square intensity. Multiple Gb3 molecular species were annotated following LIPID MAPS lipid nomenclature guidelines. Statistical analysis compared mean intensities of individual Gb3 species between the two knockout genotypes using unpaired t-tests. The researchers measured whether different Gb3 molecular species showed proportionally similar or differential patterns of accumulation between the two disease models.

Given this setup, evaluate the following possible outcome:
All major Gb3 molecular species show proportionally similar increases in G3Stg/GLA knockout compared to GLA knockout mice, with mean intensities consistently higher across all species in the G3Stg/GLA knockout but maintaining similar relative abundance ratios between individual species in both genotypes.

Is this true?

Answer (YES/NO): NO